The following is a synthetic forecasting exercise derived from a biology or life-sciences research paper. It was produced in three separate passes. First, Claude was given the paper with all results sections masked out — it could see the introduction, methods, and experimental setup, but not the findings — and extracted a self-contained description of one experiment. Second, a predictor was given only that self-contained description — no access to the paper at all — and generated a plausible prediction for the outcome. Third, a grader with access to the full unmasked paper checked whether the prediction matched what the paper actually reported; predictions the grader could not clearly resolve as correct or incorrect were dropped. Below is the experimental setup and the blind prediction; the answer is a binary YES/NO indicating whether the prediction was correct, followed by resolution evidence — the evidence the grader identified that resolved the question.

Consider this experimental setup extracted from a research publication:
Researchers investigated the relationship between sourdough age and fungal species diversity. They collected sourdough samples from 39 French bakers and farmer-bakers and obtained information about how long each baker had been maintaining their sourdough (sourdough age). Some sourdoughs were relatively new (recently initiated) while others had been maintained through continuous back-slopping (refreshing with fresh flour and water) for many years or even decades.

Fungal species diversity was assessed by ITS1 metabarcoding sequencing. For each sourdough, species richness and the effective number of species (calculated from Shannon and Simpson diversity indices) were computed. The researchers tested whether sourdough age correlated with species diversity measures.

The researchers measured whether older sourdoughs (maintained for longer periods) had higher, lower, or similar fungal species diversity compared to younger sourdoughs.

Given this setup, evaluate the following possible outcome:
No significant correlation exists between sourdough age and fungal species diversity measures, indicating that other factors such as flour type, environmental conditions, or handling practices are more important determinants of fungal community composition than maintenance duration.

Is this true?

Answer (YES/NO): YES